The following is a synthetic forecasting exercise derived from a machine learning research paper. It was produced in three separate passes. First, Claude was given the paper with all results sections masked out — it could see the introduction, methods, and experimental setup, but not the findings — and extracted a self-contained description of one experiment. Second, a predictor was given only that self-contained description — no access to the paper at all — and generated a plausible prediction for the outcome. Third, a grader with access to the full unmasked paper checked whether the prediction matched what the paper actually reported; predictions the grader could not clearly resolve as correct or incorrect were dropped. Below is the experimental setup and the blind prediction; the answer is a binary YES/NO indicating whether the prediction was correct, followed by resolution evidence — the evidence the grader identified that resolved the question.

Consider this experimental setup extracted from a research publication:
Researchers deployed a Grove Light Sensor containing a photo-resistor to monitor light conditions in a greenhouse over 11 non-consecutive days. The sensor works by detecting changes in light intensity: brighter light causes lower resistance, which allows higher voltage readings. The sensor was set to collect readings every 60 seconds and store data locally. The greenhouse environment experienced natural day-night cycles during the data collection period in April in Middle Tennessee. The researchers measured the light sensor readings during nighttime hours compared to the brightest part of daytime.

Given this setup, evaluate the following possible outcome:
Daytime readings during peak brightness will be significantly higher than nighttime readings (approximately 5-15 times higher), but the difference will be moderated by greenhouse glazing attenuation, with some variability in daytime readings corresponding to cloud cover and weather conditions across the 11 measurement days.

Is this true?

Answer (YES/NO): NO